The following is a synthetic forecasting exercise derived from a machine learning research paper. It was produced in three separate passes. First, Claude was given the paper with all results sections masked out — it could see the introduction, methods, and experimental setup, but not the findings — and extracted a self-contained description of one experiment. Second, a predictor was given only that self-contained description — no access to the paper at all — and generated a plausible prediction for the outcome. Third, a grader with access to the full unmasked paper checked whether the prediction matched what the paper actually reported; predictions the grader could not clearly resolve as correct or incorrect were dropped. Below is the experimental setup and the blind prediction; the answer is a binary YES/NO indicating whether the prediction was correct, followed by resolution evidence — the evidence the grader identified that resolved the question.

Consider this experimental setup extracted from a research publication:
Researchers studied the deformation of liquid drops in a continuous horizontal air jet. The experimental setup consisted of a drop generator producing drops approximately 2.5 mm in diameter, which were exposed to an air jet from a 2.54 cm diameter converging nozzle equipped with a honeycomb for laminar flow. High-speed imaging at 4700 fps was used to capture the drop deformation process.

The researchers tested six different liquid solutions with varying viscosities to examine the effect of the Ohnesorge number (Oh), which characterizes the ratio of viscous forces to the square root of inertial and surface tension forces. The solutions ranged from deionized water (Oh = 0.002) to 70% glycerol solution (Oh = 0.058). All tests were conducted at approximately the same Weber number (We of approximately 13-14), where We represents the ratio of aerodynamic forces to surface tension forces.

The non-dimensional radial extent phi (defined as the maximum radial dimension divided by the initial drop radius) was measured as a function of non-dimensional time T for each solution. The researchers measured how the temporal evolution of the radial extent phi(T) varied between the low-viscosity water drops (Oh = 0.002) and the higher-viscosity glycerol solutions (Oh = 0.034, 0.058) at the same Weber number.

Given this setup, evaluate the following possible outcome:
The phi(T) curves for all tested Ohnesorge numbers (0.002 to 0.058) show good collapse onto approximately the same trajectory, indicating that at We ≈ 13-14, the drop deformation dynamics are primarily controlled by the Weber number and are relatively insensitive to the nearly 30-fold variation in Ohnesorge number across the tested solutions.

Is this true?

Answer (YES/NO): YES